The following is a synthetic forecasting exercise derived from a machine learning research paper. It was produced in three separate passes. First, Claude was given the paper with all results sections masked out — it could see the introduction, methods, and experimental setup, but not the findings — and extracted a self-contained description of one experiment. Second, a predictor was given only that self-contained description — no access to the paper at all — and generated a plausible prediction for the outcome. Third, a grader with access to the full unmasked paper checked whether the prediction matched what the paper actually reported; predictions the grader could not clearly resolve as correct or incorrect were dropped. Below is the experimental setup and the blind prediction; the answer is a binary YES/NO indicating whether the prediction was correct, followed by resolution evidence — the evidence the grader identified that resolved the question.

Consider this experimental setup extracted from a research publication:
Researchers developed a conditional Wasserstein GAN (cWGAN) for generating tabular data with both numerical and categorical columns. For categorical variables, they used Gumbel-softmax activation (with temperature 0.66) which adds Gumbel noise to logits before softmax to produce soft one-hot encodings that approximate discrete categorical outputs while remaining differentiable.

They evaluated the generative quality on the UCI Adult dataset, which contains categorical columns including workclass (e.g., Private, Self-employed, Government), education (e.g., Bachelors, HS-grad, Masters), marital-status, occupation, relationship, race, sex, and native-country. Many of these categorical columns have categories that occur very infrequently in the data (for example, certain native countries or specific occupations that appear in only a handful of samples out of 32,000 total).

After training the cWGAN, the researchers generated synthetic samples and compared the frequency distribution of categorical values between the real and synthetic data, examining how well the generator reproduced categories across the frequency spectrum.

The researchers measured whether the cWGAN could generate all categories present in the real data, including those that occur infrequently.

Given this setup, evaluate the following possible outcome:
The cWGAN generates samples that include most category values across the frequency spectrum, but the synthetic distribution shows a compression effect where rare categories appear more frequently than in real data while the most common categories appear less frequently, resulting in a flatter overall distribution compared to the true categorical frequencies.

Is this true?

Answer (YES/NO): NO